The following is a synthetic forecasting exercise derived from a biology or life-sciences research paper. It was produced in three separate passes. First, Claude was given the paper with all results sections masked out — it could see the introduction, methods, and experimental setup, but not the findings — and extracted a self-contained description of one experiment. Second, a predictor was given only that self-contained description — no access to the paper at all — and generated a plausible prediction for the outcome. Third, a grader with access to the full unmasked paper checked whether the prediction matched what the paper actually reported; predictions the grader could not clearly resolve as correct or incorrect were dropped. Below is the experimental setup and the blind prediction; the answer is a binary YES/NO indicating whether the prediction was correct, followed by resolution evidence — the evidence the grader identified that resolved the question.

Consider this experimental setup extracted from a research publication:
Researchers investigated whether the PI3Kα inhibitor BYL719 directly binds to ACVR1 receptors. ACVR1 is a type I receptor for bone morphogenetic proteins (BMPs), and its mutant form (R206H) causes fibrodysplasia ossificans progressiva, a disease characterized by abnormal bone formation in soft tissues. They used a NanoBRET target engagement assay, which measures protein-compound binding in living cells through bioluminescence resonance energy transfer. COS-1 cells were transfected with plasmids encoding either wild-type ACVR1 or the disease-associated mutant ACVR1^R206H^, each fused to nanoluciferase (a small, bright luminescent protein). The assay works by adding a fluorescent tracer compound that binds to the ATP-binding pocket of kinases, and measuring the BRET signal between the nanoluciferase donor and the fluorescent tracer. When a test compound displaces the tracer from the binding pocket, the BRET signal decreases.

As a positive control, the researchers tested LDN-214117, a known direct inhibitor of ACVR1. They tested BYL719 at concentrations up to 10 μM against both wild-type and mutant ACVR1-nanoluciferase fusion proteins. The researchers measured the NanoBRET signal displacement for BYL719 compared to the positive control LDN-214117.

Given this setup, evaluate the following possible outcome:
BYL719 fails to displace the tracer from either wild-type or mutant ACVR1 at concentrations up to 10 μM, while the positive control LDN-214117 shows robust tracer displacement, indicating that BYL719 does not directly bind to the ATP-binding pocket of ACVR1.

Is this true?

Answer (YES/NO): YES